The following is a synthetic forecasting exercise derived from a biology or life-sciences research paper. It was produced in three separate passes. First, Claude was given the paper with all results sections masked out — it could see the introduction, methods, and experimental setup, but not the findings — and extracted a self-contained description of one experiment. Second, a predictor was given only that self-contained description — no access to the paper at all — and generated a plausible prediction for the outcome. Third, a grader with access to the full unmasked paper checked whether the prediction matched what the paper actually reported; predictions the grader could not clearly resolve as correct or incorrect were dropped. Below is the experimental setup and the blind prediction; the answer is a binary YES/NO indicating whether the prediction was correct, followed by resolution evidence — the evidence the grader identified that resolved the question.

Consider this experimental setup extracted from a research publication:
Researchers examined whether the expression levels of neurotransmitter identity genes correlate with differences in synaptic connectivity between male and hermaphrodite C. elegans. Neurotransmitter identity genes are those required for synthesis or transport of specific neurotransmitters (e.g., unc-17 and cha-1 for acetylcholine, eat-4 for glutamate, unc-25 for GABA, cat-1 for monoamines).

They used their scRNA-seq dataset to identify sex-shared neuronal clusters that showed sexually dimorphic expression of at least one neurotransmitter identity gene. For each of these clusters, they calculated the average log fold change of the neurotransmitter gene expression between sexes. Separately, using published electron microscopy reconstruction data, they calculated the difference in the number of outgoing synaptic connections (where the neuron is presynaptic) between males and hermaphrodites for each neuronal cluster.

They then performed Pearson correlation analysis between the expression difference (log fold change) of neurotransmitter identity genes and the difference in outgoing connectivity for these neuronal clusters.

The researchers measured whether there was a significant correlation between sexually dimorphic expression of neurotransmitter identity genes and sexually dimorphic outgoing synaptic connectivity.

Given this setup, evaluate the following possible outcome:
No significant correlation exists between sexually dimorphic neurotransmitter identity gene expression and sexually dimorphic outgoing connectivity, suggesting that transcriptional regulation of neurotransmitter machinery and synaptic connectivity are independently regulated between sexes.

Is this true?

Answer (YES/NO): NO